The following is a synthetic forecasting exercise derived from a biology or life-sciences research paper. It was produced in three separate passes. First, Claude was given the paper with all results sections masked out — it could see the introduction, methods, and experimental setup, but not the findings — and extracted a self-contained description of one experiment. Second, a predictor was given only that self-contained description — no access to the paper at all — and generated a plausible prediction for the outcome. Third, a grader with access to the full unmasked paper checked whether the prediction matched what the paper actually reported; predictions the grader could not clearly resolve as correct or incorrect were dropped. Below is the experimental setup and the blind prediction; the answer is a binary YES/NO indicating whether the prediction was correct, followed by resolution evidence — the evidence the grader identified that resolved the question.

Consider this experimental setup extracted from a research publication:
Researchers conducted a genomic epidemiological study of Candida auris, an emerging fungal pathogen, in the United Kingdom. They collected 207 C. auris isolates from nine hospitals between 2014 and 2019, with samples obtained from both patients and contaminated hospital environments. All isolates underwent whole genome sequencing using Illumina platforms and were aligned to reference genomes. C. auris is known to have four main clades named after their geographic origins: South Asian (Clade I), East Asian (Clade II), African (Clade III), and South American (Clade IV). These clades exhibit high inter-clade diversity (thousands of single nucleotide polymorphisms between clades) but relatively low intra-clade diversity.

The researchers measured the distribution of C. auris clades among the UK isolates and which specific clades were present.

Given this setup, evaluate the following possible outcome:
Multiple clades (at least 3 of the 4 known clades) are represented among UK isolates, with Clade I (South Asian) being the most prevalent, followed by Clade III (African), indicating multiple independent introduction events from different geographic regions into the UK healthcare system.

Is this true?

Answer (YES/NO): NO